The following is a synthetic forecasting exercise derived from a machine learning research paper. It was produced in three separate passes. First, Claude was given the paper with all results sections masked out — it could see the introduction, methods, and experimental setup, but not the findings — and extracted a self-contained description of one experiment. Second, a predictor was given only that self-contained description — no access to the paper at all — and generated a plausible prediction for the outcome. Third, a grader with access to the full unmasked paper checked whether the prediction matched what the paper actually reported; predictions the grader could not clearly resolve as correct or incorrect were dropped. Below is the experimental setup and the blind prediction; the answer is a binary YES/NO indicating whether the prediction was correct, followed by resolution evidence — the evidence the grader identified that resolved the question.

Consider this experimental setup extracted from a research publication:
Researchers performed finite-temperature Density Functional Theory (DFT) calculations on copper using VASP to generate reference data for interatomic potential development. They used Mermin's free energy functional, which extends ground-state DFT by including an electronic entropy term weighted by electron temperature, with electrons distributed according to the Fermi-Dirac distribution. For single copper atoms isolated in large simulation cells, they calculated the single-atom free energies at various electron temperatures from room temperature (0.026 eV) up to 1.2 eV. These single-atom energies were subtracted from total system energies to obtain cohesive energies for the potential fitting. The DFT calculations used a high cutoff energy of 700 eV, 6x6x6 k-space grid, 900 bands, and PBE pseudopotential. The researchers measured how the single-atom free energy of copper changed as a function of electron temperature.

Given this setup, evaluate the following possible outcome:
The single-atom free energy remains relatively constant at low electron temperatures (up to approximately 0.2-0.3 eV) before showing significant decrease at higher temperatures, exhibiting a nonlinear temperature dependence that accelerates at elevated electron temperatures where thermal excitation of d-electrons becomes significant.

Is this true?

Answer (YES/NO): NO